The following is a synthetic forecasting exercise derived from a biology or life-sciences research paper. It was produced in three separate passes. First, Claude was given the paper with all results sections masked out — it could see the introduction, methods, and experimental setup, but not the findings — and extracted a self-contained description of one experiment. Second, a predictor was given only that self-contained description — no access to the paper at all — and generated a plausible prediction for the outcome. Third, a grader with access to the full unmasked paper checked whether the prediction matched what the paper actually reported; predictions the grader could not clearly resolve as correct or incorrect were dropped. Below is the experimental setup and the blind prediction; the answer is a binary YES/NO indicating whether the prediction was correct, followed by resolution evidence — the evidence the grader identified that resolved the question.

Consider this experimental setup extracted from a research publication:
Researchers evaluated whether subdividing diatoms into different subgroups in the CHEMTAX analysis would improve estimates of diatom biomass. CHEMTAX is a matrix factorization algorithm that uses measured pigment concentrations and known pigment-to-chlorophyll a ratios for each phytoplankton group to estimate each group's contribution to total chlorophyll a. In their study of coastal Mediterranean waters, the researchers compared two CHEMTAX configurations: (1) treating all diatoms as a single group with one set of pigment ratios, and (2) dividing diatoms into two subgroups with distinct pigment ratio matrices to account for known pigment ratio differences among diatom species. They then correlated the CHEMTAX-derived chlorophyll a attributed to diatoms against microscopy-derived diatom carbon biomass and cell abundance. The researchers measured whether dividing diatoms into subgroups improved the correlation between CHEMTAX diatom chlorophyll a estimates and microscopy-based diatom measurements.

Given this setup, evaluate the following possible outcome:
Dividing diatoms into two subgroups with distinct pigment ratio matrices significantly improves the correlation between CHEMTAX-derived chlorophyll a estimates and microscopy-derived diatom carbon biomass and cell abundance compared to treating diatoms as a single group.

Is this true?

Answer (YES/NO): NO